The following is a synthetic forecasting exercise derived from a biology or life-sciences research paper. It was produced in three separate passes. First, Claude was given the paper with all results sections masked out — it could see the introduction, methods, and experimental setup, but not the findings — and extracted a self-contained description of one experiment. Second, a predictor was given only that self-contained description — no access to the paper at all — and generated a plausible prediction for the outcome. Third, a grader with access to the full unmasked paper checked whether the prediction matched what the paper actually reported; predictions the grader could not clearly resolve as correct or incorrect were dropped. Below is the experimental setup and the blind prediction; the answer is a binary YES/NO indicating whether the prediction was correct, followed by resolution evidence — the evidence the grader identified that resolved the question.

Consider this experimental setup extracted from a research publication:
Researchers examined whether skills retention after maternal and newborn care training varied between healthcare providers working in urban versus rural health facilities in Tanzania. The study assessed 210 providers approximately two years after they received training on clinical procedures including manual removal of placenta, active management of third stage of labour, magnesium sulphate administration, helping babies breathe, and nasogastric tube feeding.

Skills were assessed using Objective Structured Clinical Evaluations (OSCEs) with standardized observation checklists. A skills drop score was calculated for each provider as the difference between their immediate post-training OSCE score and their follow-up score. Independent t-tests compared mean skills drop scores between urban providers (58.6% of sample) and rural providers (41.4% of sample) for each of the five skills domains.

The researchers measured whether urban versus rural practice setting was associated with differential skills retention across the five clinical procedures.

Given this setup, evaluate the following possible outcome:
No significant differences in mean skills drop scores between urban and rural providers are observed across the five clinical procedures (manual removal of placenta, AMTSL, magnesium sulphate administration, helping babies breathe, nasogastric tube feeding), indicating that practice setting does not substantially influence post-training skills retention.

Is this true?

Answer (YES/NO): NO